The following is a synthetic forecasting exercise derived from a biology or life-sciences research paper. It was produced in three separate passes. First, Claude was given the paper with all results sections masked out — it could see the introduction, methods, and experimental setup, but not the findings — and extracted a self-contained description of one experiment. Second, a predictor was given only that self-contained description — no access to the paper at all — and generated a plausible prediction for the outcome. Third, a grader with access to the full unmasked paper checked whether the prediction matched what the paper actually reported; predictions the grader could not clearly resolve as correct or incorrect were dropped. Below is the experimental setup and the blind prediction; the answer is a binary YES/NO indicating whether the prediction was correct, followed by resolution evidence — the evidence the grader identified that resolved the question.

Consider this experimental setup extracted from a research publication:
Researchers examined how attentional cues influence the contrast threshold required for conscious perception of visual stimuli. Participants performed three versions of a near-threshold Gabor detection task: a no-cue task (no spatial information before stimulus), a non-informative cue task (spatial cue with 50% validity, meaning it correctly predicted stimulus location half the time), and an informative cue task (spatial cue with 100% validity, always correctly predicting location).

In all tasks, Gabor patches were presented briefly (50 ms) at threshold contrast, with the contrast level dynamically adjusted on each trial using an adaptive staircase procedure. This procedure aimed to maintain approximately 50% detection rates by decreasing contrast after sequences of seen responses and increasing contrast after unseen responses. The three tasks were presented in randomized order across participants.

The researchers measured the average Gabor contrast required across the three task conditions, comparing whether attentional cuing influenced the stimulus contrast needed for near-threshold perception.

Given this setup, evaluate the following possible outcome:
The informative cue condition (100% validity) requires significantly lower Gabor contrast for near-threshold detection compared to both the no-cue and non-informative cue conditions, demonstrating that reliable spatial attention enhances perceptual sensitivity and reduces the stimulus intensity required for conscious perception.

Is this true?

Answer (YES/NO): YES